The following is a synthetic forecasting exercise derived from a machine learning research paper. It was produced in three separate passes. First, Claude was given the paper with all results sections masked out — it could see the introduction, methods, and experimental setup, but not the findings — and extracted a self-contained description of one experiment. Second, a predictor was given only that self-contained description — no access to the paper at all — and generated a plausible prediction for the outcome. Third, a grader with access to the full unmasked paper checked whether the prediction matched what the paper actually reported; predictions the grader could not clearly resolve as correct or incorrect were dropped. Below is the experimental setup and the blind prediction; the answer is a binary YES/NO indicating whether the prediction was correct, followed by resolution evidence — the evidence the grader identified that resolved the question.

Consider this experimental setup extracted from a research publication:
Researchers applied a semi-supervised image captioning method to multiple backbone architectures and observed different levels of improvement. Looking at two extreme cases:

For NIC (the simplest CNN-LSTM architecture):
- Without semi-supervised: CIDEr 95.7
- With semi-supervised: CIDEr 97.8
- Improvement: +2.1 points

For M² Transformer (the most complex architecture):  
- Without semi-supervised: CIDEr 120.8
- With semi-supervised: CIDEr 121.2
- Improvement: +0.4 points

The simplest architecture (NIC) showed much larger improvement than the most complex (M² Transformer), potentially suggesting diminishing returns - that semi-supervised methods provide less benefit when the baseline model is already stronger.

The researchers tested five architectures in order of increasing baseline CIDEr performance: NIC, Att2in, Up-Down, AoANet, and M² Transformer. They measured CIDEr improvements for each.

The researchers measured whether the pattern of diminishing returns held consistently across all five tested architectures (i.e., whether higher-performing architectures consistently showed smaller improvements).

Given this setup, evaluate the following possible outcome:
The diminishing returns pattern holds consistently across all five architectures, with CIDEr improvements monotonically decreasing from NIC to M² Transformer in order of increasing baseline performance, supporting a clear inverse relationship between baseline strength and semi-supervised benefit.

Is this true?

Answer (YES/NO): NO